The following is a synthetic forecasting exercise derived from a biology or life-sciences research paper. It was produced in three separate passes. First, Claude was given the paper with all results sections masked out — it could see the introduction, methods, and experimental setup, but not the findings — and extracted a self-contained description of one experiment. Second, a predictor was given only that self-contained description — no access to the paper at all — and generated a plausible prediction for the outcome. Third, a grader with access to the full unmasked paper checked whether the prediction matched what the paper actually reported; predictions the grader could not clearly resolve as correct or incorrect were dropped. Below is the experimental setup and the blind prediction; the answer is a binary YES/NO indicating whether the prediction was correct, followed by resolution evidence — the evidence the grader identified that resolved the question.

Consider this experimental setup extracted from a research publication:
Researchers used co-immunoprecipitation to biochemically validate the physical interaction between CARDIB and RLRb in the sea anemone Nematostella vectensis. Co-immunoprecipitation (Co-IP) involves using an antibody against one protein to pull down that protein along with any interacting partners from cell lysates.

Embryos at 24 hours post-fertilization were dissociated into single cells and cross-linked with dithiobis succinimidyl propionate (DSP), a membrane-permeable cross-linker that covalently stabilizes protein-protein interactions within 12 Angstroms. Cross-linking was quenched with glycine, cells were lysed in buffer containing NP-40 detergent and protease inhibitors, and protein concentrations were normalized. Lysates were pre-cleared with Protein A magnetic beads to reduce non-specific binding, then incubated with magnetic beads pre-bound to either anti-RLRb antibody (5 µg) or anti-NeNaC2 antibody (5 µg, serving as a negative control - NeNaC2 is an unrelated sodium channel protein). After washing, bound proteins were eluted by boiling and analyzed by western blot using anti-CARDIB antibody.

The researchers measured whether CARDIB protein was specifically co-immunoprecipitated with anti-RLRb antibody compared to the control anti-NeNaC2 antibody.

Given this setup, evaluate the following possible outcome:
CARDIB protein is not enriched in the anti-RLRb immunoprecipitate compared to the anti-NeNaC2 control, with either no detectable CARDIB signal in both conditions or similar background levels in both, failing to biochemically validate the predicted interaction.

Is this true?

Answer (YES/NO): NO